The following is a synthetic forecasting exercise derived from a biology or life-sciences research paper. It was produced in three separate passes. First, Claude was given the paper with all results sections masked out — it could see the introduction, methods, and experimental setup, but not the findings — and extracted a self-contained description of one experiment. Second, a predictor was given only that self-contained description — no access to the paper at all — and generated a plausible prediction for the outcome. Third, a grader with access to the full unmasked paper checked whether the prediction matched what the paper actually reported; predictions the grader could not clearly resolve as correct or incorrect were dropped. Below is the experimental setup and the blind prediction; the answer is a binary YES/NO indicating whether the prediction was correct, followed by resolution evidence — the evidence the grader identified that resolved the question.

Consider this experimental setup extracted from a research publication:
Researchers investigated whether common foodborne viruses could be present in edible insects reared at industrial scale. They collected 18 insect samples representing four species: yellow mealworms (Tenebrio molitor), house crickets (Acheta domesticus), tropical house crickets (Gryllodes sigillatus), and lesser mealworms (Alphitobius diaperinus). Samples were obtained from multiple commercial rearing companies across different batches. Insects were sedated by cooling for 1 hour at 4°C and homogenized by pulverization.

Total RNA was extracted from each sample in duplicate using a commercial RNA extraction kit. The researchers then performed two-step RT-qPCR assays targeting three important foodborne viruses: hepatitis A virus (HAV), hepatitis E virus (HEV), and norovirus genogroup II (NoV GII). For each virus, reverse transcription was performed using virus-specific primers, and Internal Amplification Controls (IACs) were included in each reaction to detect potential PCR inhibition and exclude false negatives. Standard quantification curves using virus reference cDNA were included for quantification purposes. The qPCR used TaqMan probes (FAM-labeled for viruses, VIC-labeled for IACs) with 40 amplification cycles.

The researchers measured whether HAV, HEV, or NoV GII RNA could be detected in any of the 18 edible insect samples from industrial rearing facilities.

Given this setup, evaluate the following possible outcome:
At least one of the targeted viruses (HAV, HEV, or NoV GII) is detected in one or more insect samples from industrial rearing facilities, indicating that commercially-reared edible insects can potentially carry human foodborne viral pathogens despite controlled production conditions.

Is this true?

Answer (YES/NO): NO